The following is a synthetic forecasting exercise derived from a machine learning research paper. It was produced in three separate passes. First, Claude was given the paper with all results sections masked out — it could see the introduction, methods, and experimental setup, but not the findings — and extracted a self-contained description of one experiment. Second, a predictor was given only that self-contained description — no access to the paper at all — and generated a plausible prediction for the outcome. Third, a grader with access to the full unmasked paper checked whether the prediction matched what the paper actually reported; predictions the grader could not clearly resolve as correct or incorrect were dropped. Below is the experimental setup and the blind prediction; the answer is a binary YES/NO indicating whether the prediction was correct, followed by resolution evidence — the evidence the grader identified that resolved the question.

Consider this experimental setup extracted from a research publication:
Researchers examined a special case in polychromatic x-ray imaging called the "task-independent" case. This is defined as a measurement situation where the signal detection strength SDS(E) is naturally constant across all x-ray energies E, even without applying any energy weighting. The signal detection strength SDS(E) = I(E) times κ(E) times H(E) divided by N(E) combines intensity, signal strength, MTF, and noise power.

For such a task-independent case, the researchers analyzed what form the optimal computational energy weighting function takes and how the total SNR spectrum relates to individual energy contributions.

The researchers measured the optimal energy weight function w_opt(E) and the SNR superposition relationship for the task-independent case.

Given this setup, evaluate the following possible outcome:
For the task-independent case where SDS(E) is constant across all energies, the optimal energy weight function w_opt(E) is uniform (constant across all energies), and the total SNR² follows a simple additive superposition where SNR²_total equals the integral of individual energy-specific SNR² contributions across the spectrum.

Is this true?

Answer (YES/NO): YES